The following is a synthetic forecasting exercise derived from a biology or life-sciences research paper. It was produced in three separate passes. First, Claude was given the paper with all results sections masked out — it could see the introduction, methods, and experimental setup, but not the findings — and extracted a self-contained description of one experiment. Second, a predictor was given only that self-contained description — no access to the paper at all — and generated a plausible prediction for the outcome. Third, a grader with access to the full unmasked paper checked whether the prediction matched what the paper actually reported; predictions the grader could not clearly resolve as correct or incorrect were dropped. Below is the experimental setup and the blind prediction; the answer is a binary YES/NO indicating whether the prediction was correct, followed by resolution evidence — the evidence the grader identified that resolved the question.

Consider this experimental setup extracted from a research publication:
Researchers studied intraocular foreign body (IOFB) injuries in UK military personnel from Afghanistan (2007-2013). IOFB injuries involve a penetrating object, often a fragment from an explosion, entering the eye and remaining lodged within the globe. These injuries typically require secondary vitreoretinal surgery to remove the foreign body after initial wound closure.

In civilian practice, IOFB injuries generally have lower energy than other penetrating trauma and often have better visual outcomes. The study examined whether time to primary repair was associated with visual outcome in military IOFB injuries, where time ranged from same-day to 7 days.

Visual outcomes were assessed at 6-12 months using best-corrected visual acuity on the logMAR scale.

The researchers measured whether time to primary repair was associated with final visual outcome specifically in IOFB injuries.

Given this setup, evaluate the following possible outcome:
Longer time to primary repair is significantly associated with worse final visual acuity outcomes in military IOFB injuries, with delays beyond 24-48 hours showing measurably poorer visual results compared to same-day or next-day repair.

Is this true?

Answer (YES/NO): NO